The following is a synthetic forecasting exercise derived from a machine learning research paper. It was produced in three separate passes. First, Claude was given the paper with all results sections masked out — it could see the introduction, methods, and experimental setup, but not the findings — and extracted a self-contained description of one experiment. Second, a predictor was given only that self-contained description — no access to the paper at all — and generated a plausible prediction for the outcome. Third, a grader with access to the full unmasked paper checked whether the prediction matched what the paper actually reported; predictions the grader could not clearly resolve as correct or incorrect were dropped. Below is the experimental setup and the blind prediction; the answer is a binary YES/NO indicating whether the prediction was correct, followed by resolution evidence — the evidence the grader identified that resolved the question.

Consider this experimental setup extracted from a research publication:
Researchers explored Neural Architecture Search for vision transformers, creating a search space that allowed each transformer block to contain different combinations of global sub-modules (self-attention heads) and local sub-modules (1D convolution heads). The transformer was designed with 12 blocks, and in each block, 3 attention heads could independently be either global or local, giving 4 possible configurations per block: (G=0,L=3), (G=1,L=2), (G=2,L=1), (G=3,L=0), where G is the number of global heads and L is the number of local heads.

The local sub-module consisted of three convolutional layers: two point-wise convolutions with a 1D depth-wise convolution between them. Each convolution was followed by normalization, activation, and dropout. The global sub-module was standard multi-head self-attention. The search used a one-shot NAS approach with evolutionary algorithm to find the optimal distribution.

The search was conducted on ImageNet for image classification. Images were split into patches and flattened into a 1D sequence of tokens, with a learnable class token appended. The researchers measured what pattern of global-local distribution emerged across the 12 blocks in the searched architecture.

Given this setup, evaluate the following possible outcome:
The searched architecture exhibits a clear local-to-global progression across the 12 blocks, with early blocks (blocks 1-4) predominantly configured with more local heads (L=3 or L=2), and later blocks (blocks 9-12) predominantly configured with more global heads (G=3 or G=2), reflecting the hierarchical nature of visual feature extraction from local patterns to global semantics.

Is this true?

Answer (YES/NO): NO